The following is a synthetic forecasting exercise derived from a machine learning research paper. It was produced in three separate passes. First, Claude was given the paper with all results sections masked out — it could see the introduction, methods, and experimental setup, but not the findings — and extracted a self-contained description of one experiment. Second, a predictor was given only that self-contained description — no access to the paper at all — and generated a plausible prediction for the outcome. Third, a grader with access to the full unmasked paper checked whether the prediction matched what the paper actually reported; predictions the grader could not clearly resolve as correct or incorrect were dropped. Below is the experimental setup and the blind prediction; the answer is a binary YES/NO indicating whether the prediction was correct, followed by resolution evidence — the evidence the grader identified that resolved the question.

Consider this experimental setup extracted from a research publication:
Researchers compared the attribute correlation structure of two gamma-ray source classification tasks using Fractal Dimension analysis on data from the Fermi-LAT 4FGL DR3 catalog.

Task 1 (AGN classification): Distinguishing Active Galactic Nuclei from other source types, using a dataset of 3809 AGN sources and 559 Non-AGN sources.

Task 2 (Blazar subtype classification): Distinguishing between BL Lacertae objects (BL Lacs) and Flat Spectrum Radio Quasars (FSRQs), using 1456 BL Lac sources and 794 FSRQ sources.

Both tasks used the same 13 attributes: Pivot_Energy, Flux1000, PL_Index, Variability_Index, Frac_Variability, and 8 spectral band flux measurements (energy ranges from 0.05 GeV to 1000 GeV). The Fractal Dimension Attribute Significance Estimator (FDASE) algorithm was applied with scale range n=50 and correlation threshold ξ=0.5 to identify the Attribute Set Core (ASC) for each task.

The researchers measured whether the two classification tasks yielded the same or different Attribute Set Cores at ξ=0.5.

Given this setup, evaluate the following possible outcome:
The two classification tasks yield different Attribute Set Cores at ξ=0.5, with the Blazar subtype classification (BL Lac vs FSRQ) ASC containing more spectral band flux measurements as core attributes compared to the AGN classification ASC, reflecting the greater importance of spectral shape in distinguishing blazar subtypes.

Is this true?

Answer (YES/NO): NO